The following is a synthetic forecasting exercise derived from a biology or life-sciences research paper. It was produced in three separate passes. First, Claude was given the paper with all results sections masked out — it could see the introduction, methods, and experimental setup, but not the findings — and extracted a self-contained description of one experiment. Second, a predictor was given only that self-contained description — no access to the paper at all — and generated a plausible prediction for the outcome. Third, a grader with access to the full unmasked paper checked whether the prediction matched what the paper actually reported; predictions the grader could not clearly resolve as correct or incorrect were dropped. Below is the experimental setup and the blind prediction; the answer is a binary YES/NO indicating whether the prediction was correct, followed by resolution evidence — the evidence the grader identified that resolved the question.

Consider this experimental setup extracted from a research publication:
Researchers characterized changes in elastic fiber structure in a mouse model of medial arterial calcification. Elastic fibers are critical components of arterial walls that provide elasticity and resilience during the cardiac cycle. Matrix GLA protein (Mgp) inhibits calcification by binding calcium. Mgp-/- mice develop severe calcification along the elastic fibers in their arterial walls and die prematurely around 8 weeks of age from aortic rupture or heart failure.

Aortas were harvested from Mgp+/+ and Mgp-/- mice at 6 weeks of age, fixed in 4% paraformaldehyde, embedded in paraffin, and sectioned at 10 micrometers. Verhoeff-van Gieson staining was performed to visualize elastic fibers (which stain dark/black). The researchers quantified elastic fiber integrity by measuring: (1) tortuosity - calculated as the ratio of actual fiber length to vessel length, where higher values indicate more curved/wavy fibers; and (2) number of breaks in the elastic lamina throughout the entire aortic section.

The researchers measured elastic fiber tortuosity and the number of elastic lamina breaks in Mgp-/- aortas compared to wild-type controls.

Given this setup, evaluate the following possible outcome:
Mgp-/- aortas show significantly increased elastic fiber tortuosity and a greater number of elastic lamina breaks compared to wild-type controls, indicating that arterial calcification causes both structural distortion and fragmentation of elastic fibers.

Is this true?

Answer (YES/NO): NO